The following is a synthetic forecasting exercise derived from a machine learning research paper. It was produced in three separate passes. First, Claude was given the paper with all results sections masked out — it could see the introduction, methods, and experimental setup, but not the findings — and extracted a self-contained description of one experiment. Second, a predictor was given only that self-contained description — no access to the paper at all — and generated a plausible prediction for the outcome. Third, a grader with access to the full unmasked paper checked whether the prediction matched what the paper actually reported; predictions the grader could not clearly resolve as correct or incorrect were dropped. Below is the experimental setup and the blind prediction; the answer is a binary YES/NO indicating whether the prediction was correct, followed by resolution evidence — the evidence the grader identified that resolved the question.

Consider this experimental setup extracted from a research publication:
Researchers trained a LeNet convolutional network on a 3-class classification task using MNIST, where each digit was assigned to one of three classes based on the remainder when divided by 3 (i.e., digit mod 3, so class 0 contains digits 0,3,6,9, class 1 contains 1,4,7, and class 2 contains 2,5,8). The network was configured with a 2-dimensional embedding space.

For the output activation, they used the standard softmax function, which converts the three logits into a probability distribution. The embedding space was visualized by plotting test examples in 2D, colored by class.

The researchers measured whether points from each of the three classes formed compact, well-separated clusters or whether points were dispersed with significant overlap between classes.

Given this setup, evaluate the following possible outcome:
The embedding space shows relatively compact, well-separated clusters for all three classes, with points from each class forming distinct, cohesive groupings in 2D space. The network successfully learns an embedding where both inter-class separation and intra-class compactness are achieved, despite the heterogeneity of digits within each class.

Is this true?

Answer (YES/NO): NO